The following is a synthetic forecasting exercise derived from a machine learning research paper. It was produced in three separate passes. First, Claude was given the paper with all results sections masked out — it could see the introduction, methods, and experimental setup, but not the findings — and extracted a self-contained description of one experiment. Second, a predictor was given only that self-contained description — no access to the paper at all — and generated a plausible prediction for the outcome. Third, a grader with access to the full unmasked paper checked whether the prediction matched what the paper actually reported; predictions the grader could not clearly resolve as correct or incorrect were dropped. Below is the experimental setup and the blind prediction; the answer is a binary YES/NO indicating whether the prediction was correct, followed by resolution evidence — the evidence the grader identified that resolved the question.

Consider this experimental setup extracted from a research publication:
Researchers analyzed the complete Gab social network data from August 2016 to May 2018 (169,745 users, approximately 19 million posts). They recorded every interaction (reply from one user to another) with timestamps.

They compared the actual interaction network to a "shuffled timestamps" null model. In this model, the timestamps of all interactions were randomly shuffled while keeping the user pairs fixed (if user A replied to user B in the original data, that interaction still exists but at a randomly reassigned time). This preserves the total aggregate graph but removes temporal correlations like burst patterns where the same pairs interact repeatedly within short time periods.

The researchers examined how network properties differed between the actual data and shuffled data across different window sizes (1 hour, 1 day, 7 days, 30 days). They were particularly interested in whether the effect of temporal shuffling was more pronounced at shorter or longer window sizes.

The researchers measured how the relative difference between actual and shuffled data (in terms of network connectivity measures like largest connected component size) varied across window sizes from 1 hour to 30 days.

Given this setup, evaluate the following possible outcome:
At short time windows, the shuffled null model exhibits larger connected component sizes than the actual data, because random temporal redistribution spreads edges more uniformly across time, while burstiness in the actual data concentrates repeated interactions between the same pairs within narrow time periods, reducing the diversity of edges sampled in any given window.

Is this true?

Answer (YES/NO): NO